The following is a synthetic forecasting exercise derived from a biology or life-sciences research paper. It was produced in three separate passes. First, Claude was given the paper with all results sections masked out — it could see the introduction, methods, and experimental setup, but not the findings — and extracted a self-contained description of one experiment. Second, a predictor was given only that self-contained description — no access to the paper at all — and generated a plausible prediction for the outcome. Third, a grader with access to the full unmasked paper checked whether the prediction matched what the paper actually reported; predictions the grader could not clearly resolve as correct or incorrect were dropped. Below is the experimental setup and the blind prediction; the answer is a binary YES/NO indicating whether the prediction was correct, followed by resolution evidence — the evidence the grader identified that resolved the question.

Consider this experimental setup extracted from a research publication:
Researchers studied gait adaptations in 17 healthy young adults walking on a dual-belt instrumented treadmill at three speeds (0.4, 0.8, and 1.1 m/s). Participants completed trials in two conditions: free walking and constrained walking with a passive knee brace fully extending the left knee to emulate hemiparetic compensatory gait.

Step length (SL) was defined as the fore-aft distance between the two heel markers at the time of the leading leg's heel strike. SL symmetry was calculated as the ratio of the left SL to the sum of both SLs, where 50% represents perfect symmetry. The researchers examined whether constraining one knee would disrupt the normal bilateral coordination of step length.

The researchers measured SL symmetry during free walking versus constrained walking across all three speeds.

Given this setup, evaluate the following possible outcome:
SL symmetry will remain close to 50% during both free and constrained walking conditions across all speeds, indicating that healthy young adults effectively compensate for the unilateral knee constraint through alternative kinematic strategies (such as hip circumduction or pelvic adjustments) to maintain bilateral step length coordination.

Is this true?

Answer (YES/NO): YES